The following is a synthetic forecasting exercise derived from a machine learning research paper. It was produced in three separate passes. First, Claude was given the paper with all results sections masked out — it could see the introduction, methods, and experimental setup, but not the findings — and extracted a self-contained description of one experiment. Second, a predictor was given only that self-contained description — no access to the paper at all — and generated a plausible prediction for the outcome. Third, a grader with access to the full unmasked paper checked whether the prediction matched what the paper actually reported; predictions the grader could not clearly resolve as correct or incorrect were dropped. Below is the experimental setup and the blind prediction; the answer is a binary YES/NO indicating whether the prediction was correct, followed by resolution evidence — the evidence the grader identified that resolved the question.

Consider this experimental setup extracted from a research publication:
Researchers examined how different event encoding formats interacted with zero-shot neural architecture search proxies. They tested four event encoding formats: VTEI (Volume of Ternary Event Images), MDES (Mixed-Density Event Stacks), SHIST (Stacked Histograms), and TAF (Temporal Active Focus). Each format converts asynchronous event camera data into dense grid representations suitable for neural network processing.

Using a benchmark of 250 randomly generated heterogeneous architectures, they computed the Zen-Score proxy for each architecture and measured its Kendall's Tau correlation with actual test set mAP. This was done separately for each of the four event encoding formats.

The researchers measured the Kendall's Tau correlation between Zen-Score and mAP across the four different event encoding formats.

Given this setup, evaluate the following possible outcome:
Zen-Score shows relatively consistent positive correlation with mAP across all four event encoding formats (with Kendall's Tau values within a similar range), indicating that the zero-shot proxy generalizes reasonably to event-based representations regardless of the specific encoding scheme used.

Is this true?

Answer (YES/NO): NO